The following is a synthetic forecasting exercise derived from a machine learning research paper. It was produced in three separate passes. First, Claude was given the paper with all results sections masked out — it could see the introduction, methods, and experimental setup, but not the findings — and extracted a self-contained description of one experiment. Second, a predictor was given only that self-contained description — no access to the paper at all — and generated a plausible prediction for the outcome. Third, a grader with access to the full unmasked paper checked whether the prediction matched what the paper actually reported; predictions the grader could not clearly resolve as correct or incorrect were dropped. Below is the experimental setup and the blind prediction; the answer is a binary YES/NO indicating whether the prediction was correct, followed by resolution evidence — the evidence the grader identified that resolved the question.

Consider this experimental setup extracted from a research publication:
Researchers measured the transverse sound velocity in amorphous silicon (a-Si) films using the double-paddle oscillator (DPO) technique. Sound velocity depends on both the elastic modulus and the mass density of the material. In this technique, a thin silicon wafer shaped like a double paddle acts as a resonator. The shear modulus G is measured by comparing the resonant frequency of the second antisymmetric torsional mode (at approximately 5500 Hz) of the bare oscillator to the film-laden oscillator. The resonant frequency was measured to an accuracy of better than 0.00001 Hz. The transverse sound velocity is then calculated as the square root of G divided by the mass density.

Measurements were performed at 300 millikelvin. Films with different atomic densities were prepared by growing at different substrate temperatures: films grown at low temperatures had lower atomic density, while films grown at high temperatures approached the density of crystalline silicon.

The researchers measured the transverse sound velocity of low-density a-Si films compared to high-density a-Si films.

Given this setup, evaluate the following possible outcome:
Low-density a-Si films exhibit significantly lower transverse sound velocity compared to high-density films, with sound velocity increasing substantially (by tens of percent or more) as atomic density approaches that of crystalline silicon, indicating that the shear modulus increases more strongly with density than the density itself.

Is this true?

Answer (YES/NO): NO